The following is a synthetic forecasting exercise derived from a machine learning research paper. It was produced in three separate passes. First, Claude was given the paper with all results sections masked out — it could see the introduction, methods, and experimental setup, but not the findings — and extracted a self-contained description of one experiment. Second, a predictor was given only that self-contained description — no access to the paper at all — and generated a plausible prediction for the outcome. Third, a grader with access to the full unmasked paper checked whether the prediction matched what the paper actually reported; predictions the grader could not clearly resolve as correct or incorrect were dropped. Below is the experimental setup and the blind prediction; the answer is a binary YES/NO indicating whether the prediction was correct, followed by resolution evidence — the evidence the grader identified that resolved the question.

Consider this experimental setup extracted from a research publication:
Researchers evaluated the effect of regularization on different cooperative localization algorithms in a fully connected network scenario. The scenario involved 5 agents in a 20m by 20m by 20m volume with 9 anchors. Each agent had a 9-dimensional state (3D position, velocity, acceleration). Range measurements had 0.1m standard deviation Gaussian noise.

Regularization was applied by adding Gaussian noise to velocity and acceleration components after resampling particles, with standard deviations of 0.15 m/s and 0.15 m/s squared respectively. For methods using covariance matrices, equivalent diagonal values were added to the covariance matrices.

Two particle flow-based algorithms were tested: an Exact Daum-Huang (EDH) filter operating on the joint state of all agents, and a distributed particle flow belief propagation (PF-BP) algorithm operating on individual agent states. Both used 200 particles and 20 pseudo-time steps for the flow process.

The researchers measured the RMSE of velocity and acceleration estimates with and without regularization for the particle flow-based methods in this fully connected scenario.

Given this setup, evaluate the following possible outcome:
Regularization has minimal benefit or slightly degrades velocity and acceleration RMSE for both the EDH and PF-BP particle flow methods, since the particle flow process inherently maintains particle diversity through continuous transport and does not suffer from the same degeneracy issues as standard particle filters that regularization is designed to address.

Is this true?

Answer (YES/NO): YES